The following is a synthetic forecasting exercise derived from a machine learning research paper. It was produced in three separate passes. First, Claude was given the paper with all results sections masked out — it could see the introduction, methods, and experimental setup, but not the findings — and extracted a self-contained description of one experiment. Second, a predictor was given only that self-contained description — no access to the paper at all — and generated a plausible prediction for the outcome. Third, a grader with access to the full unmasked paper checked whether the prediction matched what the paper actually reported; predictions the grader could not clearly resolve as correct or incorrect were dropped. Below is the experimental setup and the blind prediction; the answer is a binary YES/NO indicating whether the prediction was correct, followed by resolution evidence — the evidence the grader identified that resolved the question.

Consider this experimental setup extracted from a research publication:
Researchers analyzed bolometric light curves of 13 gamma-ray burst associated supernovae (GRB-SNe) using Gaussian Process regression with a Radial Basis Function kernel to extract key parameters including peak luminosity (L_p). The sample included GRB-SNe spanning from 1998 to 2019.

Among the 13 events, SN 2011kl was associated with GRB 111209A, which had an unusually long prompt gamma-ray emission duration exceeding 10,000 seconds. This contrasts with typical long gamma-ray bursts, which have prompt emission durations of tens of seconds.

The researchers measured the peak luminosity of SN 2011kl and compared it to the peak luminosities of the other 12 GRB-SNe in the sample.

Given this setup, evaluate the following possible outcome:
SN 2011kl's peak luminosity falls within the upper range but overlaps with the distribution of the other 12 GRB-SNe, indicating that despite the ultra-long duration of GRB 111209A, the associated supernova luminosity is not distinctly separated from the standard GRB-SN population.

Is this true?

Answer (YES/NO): NO